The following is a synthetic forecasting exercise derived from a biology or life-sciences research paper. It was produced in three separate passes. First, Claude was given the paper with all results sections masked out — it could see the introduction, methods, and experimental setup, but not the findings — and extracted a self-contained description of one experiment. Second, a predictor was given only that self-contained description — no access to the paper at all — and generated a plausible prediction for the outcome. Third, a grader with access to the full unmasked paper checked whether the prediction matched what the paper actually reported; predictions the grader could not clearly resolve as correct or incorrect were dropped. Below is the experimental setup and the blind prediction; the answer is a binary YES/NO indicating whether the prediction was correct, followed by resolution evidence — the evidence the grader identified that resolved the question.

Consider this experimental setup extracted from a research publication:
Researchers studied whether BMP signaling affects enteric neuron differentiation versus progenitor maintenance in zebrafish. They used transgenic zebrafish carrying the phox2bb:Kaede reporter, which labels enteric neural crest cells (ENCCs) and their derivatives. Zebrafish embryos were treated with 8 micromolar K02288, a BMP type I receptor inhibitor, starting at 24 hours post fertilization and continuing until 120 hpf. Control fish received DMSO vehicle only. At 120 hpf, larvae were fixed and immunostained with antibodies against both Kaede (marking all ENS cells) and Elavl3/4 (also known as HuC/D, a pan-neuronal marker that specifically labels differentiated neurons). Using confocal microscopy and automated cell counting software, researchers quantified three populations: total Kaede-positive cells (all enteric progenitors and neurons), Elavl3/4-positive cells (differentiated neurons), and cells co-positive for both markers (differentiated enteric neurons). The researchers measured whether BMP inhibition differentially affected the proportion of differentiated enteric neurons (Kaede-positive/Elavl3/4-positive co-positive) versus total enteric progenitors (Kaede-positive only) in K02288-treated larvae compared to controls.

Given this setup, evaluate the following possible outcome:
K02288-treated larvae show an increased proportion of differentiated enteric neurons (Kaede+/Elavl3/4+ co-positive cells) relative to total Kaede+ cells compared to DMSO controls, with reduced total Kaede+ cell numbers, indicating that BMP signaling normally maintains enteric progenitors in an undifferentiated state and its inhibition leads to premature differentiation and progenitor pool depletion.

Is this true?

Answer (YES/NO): NO